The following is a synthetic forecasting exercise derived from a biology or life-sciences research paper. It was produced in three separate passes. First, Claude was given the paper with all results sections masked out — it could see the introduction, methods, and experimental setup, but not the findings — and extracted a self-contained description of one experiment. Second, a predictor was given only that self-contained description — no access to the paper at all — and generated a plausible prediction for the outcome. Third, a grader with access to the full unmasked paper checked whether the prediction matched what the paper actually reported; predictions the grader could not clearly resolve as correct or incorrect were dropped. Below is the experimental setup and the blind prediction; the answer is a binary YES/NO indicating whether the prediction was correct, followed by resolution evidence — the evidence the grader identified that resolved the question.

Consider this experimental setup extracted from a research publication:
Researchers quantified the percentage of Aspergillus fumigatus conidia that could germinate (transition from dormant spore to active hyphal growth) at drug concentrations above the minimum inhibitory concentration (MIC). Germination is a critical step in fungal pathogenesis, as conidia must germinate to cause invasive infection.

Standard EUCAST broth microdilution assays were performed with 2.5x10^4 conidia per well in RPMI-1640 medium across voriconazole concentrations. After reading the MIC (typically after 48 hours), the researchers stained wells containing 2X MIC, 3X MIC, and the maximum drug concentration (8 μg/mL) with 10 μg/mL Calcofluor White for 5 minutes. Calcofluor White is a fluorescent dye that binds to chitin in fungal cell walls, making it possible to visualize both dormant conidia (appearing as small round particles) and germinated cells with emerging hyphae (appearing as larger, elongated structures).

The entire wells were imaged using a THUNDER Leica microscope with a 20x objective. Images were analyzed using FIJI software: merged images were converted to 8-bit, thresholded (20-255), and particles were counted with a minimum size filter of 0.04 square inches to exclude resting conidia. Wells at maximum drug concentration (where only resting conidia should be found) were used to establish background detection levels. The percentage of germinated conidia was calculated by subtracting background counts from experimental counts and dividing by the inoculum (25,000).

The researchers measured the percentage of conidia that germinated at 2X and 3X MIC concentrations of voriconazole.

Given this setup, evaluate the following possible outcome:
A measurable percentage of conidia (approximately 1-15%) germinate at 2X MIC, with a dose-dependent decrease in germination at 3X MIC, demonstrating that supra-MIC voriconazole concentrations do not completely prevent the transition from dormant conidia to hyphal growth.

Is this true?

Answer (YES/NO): YES